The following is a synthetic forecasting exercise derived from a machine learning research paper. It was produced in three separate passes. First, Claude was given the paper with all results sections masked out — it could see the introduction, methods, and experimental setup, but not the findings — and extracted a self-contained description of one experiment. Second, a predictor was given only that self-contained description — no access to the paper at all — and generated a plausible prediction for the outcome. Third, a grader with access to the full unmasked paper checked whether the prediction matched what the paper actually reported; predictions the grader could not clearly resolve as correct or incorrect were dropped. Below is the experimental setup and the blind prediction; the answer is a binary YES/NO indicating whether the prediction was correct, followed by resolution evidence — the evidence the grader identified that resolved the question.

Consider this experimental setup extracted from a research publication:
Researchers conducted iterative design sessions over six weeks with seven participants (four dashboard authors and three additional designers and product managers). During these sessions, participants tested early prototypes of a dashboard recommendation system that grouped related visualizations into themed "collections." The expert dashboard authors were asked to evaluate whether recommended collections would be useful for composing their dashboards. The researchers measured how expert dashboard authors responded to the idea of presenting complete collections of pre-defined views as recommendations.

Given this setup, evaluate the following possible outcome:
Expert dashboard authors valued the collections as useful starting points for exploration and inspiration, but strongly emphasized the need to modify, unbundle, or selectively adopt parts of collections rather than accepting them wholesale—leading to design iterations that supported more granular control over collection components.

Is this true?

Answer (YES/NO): YES